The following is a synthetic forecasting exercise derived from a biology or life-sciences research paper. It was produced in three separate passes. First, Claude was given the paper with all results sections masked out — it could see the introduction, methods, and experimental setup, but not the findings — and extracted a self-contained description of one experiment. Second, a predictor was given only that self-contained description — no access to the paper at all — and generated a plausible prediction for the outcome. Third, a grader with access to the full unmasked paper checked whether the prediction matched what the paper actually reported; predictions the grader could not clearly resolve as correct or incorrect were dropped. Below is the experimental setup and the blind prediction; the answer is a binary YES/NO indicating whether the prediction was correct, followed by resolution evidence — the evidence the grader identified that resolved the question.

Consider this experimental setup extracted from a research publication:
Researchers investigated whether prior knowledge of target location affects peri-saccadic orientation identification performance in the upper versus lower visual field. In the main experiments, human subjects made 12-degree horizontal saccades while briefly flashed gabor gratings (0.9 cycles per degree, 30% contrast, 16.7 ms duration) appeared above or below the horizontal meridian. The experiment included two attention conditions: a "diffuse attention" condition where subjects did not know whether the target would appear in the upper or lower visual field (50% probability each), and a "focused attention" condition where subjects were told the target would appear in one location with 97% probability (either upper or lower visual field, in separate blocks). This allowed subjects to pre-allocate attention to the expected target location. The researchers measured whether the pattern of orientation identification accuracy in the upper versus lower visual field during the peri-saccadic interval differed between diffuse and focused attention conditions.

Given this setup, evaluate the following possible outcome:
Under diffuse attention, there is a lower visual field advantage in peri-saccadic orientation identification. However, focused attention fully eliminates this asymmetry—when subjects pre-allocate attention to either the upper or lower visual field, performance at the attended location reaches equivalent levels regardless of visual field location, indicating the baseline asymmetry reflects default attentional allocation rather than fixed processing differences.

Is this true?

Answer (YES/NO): NO